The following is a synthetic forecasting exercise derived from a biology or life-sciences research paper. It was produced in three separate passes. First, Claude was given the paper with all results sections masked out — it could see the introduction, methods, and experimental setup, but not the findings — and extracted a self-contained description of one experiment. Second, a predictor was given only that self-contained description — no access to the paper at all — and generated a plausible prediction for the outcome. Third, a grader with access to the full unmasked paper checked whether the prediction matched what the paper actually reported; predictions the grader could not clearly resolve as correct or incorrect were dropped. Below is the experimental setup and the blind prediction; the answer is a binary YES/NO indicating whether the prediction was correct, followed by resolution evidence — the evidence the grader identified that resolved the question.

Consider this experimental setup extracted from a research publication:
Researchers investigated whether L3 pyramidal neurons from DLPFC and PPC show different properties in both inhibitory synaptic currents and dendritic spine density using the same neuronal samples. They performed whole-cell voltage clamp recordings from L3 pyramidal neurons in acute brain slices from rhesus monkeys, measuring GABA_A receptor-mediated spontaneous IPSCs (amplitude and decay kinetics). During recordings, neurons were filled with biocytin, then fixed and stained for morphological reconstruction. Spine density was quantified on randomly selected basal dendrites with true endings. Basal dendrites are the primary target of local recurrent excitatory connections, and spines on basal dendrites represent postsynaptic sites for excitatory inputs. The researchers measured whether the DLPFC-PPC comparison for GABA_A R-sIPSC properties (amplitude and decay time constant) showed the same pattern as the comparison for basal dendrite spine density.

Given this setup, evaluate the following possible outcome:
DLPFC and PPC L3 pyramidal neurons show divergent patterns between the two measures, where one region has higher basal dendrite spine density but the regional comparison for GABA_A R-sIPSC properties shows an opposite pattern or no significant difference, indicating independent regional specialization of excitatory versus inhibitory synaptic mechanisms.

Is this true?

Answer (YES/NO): YES